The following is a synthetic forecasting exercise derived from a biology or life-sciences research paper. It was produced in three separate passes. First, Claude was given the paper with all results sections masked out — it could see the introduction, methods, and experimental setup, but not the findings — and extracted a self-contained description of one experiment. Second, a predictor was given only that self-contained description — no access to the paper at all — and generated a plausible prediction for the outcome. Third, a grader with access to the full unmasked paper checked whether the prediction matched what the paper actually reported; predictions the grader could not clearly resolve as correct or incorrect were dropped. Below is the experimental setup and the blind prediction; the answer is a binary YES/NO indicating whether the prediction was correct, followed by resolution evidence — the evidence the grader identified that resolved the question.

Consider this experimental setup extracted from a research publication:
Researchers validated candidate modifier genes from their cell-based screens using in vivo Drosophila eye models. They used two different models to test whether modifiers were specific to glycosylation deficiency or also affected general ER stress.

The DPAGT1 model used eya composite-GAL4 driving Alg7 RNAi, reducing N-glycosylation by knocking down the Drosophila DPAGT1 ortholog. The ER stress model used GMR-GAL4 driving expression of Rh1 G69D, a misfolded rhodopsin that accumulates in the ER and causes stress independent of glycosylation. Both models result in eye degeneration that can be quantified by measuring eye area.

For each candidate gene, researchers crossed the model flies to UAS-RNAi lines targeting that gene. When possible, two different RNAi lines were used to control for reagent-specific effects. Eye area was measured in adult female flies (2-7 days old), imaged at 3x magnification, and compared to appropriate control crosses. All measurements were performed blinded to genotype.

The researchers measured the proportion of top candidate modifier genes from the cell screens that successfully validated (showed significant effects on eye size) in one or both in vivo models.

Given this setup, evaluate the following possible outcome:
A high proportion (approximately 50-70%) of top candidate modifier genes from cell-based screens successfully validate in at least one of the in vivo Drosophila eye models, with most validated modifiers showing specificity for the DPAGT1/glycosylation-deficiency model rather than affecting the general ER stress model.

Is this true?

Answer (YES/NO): NO